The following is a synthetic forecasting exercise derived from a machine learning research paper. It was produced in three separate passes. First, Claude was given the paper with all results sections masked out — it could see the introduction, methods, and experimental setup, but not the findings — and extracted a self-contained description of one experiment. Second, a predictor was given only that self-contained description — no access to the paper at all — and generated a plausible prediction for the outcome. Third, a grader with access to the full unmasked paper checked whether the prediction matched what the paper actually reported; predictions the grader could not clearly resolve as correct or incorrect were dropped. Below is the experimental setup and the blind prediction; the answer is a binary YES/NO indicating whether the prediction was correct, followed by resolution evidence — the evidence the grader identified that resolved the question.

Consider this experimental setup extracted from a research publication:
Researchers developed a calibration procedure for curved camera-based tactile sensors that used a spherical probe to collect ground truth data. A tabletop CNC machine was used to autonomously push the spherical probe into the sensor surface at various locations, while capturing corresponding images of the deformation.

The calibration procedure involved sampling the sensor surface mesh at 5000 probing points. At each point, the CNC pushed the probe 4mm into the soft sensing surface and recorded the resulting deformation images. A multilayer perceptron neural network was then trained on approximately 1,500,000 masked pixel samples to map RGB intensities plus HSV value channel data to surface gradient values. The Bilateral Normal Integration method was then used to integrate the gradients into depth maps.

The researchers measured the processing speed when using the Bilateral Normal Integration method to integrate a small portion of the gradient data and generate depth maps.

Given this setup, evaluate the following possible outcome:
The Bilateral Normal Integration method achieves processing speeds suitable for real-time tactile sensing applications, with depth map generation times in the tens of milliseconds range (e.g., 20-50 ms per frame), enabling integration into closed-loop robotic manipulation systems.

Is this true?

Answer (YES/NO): NO